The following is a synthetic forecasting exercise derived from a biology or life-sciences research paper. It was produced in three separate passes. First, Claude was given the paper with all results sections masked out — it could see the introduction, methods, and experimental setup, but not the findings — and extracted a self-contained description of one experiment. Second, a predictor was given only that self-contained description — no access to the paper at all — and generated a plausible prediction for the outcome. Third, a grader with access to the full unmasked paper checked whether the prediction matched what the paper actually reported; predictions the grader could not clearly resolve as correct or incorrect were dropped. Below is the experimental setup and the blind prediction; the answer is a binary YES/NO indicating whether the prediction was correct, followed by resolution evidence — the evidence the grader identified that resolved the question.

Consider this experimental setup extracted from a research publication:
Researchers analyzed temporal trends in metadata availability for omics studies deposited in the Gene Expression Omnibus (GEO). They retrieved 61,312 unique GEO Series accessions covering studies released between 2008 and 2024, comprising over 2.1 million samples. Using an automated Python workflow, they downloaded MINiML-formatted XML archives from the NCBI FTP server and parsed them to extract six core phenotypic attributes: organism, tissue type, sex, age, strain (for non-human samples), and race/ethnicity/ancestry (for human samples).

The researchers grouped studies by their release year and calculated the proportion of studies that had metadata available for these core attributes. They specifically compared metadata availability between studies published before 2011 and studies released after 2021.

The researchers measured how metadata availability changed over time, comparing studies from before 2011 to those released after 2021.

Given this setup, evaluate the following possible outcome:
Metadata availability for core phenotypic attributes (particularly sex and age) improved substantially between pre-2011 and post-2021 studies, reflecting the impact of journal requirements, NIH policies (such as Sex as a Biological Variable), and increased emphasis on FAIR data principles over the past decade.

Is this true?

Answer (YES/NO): YES